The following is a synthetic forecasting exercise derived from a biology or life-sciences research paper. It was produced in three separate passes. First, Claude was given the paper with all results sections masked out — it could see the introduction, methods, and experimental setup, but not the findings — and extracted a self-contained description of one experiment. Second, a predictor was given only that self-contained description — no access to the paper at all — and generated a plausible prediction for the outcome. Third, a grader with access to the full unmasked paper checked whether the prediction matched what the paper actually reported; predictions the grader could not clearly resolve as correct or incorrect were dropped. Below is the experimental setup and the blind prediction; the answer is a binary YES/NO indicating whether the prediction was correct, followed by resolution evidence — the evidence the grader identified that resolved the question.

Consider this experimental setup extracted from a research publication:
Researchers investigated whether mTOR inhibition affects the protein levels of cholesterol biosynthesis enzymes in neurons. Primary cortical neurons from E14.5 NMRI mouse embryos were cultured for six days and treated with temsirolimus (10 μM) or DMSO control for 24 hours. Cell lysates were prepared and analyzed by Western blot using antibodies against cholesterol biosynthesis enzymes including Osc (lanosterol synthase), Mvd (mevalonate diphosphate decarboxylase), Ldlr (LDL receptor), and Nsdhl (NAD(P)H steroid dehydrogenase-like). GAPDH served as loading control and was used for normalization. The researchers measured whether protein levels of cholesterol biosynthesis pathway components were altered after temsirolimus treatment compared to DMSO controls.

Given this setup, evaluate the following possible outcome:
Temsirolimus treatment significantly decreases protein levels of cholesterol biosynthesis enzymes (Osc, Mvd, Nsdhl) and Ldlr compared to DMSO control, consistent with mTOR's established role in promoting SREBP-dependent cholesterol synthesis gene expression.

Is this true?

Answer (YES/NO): NO